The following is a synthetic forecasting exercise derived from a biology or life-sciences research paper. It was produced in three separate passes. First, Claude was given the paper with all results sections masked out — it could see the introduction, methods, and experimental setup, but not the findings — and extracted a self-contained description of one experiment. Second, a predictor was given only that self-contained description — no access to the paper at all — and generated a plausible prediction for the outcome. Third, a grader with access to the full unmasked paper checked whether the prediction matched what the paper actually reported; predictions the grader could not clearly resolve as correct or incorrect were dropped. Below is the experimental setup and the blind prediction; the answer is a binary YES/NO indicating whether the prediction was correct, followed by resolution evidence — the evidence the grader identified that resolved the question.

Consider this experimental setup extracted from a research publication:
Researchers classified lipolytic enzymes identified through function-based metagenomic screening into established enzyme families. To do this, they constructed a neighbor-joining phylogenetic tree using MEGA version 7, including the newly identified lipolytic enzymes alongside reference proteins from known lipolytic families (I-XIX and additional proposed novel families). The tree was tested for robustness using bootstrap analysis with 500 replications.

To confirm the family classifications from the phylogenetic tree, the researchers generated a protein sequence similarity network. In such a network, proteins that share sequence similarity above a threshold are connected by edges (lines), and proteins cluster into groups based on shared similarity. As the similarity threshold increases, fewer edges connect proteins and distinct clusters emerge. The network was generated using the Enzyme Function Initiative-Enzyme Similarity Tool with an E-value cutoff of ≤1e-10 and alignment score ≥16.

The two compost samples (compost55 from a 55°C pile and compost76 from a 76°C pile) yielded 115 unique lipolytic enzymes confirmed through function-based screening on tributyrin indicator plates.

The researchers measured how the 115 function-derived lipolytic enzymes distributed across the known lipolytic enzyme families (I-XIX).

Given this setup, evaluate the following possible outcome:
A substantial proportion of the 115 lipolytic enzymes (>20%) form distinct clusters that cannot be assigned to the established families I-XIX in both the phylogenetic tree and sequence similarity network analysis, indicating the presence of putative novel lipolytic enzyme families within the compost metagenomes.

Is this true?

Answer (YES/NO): NO